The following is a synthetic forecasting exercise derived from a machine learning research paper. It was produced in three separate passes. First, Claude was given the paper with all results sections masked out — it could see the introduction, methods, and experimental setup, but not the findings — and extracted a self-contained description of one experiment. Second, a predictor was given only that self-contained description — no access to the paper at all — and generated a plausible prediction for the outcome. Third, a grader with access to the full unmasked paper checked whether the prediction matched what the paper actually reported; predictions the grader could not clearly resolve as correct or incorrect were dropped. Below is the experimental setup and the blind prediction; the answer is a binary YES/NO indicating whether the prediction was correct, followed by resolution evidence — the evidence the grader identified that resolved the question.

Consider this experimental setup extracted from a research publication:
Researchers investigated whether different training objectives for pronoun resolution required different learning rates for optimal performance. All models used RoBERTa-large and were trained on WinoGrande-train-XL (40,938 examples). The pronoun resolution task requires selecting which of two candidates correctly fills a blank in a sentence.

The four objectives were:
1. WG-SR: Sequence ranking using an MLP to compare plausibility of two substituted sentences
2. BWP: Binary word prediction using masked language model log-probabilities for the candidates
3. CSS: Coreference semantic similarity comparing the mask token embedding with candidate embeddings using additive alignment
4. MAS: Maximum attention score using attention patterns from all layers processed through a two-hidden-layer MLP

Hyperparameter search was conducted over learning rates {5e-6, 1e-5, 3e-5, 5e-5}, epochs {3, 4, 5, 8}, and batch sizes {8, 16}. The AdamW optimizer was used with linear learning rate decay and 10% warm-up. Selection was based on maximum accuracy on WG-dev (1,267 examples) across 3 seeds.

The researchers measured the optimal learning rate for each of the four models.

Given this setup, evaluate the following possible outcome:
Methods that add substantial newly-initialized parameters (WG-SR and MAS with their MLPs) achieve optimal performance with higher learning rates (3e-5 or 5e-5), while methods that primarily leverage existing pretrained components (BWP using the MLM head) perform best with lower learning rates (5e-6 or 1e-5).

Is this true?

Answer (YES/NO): NO